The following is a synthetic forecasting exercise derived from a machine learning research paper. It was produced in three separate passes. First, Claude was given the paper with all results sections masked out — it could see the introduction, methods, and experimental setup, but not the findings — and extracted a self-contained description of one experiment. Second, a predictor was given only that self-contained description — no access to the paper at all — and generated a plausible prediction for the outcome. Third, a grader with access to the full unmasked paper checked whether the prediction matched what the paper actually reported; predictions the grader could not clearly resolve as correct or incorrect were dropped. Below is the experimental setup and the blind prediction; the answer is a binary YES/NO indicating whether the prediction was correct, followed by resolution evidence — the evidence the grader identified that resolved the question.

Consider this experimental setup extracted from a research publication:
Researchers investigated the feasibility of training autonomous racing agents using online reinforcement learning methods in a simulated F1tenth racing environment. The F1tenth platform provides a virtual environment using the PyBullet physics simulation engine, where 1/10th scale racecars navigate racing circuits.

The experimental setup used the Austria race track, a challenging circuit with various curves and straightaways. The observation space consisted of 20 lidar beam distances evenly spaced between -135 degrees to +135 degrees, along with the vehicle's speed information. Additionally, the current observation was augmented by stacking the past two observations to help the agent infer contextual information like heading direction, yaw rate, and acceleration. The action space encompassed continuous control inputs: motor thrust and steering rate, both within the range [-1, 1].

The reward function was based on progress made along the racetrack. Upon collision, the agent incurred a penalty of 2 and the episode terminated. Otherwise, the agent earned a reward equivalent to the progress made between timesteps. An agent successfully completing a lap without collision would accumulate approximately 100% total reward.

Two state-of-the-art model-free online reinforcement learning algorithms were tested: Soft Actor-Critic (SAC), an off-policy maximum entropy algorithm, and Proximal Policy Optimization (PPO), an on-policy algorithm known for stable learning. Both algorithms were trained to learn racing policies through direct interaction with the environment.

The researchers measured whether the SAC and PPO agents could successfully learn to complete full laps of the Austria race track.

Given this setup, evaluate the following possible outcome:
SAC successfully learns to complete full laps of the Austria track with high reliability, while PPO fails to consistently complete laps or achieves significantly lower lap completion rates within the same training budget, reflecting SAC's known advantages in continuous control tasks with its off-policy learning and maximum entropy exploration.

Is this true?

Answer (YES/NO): NO